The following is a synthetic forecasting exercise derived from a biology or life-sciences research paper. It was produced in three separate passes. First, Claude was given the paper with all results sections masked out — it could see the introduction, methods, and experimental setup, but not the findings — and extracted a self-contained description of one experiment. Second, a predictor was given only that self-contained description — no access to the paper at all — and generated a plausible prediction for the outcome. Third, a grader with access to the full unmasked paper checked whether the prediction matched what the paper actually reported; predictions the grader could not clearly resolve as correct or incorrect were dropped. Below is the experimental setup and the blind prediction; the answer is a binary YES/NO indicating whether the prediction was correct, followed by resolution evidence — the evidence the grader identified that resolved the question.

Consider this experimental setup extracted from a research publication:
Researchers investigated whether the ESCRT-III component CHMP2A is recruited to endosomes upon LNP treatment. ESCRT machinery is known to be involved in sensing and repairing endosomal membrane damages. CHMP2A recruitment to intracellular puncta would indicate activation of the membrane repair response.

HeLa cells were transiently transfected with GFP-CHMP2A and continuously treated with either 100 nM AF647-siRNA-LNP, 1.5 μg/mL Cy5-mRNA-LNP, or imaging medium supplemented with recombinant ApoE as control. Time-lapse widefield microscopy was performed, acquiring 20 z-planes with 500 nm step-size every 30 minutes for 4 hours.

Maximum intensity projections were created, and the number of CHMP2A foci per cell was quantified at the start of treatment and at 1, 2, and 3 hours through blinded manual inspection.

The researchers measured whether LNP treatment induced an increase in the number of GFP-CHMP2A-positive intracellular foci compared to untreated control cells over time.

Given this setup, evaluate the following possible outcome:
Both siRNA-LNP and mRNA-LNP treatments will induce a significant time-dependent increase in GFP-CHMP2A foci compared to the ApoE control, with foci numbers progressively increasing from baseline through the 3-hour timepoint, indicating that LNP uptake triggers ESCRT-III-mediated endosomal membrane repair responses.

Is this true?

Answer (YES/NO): YES